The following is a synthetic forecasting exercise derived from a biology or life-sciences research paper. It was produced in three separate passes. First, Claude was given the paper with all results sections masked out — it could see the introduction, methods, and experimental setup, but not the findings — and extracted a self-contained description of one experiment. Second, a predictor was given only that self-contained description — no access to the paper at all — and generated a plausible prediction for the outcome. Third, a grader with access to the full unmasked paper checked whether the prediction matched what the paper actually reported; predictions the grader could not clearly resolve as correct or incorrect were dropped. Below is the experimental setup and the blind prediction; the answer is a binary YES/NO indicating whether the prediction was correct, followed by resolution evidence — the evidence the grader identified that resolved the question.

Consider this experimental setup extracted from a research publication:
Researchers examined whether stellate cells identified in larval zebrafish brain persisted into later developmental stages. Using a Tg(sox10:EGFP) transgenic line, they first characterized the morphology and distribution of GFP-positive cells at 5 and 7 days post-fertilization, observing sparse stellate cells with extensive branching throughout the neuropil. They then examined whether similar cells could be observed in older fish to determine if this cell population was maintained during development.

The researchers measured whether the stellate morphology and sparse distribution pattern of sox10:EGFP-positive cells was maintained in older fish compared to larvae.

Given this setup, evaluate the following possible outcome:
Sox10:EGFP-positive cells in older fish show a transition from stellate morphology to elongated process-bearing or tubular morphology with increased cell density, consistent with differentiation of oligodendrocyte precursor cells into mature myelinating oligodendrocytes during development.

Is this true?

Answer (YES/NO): NO